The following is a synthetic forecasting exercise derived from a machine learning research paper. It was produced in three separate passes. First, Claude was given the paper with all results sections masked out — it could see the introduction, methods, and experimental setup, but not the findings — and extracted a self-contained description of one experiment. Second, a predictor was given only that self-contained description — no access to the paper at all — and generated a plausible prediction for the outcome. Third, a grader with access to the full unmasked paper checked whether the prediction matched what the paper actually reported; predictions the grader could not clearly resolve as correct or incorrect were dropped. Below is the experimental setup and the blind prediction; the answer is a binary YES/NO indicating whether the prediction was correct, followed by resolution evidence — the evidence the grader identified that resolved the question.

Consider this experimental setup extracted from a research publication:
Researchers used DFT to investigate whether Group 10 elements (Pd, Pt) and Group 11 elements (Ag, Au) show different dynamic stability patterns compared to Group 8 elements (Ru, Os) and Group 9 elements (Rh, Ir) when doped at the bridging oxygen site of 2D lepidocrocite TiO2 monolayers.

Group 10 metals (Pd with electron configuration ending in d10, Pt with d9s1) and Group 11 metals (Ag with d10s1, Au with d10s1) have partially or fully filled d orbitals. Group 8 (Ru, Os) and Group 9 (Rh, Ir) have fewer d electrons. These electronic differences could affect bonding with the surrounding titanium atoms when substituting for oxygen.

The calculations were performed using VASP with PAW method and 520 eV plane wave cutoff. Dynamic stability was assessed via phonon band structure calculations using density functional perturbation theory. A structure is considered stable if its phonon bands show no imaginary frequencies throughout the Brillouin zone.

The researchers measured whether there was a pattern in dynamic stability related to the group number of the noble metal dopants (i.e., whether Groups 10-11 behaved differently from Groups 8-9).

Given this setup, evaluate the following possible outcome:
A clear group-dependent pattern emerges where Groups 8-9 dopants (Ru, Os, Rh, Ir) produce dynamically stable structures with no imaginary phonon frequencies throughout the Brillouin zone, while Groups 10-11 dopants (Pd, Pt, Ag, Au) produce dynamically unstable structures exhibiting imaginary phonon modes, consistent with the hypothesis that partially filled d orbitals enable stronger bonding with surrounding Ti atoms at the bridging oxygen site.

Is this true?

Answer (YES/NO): NO